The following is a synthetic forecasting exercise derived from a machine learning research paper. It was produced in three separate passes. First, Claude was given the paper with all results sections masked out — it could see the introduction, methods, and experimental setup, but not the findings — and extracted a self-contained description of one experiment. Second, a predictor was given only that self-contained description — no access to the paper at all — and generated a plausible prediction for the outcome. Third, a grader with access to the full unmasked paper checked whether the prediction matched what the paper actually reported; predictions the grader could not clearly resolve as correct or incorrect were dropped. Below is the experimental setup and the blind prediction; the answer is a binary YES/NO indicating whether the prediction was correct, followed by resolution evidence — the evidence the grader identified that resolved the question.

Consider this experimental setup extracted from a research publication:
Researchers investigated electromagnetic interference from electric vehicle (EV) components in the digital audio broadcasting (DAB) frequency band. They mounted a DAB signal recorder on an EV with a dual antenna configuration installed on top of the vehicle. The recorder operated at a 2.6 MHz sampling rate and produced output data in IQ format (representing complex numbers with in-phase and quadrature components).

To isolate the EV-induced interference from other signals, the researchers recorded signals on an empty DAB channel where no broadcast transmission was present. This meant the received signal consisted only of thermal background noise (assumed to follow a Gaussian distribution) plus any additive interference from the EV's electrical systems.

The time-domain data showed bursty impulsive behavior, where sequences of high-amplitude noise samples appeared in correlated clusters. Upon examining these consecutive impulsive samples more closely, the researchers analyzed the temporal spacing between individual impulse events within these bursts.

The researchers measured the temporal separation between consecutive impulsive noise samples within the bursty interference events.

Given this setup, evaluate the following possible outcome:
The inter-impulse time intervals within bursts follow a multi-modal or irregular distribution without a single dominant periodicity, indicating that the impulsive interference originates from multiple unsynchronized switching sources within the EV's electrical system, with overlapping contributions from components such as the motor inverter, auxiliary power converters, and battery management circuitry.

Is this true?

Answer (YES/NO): NO